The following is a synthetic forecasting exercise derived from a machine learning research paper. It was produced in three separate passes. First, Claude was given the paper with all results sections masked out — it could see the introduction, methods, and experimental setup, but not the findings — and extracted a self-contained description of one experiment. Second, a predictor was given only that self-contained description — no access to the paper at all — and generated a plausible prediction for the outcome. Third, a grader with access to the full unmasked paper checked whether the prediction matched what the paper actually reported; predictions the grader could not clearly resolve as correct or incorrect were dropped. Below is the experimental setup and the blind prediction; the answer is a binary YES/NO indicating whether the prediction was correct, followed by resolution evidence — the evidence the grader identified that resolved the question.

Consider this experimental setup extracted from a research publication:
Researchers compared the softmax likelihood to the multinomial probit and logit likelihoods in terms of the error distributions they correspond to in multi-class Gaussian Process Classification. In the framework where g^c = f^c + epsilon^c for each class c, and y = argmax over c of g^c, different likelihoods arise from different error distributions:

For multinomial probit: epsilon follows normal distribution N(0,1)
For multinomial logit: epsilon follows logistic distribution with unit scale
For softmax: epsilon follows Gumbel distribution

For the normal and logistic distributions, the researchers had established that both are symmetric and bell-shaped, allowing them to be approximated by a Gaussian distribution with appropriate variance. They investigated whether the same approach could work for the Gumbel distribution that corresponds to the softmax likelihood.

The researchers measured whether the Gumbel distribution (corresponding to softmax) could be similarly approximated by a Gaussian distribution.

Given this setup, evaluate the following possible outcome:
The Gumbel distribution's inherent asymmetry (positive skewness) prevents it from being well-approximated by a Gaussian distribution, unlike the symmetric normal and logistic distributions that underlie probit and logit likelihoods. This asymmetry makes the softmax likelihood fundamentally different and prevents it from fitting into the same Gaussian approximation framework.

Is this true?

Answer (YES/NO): YES